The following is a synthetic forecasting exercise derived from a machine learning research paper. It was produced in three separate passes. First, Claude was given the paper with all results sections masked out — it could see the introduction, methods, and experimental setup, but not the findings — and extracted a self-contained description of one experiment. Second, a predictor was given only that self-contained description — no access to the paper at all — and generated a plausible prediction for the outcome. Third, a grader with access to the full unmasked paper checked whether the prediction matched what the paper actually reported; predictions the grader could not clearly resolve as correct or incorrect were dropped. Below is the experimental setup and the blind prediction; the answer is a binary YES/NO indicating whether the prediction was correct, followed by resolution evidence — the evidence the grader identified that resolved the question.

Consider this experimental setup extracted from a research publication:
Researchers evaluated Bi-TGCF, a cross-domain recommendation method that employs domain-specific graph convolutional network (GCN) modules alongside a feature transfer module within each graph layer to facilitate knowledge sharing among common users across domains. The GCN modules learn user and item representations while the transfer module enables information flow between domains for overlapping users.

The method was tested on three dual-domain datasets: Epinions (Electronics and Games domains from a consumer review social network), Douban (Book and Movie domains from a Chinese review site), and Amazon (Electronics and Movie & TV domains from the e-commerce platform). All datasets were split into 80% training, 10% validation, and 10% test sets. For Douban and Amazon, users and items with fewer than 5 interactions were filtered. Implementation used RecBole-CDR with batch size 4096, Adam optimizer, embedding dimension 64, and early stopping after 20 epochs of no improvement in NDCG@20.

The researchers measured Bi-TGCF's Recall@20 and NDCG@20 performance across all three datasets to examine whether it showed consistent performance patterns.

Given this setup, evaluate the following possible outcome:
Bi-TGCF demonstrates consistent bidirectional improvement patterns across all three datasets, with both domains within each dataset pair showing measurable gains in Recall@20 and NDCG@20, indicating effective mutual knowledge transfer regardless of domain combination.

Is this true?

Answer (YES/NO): NO